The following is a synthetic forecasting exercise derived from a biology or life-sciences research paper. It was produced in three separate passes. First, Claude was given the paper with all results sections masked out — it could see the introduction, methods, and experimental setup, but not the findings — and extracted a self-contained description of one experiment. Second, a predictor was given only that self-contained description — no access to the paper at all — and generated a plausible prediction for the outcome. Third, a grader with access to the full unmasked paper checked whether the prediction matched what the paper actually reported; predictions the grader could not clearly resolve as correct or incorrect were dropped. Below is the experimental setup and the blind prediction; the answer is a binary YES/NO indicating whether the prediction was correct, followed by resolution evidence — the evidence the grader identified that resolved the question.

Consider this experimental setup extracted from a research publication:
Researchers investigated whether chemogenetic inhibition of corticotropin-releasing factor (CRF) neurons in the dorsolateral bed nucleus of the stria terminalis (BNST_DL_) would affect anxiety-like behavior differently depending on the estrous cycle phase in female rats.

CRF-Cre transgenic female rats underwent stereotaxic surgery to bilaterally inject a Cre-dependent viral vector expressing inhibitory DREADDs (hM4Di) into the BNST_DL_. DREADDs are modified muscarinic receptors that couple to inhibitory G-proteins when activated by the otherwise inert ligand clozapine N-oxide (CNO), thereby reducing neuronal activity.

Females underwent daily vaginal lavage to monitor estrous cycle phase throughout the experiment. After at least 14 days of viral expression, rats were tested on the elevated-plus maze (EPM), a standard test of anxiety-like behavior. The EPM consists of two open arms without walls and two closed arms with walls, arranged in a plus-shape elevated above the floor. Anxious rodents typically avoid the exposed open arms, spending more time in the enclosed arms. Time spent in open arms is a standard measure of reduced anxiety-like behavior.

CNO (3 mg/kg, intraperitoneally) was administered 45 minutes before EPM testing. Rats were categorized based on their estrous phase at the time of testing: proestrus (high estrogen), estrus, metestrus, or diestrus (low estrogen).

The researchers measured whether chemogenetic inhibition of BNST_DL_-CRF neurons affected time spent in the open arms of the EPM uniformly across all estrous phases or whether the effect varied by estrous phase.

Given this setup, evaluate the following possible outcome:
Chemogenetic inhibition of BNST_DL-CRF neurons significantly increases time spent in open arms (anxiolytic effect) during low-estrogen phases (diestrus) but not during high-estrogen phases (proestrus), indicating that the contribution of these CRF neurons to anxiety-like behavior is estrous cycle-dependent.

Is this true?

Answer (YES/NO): NO